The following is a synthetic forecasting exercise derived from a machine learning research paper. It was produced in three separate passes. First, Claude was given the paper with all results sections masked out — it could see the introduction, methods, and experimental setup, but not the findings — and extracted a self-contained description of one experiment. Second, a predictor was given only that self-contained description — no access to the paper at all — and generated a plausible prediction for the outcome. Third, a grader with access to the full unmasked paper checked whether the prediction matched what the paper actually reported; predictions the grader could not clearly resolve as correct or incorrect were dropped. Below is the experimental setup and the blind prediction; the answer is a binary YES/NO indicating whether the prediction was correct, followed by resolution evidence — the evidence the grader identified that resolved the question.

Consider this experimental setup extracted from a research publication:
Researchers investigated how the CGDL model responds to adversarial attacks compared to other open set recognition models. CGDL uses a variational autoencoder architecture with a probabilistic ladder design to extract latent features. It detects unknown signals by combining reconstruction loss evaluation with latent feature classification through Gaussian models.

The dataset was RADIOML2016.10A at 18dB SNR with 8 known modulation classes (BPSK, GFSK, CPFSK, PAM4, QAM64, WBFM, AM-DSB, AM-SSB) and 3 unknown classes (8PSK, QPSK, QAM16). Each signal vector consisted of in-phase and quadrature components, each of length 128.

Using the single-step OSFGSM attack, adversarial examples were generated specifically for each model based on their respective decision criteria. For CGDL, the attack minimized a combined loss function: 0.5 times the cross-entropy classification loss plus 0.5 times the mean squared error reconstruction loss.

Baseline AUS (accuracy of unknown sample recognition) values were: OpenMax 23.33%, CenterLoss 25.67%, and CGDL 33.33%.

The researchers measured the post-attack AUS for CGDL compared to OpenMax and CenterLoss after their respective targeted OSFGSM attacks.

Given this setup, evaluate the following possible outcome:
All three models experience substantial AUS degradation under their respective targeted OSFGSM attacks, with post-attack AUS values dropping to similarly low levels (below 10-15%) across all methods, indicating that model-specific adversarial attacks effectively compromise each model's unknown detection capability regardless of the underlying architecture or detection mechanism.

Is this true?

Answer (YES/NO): NO